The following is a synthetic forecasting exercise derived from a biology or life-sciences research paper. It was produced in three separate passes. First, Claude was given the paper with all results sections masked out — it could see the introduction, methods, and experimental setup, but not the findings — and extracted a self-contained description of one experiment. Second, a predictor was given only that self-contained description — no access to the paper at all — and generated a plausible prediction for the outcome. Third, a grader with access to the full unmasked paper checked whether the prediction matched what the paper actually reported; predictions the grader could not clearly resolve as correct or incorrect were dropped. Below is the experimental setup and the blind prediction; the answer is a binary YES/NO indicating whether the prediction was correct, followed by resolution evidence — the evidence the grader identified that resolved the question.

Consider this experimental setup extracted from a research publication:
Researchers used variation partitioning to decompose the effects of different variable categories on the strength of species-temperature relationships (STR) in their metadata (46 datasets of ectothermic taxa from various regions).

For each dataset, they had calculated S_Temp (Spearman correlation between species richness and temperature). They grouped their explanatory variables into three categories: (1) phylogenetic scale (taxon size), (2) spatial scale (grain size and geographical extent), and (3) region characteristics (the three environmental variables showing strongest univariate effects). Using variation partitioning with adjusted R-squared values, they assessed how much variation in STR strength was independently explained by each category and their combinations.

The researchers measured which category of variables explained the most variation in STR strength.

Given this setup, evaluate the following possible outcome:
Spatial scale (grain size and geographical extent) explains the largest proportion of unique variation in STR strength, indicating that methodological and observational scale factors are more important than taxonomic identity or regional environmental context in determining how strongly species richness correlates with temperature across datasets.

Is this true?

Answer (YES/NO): NO